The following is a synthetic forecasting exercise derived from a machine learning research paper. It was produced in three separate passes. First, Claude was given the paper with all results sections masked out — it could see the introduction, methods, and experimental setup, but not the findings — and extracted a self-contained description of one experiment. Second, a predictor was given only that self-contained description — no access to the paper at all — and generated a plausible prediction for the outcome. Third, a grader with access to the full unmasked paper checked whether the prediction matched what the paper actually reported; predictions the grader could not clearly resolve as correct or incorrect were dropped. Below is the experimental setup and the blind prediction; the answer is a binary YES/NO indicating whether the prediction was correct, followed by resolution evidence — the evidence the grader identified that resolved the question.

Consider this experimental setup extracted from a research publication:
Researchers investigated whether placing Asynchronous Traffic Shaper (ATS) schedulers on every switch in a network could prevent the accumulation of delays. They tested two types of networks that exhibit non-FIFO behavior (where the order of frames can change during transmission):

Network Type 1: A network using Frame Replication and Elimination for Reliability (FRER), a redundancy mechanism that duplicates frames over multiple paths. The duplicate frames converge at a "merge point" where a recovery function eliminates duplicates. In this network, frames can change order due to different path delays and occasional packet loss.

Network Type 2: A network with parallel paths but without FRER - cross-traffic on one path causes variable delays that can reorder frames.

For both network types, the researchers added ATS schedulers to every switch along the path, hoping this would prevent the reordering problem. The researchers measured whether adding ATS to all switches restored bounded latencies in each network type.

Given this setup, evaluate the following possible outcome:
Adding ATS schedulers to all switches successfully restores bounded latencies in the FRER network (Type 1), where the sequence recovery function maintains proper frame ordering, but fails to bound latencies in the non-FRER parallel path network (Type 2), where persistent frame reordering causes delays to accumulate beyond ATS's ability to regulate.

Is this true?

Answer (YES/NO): NO